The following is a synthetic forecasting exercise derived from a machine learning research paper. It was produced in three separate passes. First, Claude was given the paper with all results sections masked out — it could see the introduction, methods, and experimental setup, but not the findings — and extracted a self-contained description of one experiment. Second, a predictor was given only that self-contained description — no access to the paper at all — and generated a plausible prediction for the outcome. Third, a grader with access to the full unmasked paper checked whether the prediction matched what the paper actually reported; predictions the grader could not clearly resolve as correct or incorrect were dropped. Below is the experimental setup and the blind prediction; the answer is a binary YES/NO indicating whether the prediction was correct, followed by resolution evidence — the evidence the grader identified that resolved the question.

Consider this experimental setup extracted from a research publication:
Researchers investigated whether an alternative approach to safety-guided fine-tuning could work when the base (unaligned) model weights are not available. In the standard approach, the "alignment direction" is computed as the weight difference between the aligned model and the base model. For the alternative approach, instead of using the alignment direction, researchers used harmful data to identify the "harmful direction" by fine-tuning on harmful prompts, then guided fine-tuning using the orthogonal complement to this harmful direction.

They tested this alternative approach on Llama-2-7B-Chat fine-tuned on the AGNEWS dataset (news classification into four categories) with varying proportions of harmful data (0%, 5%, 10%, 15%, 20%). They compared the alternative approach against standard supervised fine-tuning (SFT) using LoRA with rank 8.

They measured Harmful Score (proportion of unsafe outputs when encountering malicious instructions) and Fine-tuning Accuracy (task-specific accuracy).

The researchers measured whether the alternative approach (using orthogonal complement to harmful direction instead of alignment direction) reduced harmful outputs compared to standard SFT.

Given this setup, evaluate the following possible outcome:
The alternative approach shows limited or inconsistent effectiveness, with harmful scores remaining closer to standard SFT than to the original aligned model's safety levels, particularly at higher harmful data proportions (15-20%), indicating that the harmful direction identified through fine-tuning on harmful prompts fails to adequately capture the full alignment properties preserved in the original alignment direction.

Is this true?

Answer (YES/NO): NO